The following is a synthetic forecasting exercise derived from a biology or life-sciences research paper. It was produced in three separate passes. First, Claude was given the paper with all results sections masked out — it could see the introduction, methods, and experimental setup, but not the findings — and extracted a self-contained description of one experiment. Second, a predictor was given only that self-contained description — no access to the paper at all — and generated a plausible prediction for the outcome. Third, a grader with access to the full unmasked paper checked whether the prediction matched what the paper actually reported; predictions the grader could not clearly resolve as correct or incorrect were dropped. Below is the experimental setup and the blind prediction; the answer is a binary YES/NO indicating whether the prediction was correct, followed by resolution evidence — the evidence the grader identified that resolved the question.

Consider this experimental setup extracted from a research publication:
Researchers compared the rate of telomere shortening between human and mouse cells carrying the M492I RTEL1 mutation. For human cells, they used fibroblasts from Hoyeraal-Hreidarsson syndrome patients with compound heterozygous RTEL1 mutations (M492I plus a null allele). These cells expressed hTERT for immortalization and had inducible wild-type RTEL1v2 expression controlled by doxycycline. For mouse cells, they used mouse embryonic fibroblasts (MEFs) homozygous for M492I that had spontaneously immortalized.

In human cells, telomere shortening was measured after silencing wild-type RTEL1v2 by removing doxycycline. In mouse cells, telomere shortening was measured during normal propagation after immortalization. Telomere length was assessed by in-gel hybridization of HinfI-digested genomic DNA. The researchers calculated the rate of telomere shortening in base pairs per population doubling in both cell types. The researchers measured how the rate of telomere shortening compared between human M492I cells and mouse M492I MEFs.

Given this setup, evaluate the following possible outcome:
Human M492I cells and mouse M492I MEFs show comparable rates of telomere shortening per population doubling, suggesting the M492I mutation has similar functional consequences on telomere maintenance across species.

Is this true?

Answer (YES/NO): NO